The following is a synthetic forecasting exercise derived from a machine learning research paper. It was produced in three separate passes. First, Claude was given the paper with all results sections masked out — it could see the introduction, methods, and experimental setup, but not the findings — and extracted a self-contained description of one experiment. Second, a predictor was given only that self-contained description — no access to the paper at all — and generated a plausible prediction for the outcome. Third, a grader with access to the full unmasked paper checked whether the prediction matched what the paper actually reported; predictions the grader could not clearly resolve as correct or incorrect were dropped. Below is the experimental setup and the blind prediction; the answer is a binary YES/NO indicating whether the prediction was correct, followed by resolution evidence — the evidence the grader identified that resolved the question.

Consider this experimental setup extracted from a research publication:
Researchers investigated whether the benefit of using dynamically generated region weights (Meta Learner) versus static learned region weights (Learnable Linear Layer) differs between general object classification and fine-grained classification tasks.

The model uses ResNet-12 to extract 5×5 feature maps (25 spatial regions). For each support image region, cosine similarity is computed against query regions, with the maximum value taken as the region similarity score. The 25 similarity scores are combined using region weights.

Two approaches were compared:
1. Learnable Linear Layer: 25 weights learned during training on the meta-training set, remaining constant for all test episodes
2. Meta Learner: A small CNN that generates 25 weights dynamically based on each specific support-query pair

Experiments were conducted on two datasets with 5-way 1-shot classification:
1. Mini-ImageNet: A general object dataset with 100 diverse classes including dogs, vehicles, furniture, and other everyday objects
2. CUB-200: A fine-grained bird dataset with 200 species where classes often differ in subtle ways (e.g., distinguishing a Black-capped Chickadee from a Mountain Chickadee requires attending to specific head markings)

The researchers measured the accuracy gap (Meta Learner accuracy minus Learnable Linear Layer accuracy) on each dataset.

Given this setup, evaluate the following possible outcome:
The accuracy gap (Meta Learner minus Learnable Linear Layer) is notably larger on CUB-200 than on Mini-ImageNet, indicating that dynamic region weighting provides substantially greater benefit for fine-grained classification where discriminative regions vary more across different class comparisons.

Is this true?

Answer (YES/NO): YES